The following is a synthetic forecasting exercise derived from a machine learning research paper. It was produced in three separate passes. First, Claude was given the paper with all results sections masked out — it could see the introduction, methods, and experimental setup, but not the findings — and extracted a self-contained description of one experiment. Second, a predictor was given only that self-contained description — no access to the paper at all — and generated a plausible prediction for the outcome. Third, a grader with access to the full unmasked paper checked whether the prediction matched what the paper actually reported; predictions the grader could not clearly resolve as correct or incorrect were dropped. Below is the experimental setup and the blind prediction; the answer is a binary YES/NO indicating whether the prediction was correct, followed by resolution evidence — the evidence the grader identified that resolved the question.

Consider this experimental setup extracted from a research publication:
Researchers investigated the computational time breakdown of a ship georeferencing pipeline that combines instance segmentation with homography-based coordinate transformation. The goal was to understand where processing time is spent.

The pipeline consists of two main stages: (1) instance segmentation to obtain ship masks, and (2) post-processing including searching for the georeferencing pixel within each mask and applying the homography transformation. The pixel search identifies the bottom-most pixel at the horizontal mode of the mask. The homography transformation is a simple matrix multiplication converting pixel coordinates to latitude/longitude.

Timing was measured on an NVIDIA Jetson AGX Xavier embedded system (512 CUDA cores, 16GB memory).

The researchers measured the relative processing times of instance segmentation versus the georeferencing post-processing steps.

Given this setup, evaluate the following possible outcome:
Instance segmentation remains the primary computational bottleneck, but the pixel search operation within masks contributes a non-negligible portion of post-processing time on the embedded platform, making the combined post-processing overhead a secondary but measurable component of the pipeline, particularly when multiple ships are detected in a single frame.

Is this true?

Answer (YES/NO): NO